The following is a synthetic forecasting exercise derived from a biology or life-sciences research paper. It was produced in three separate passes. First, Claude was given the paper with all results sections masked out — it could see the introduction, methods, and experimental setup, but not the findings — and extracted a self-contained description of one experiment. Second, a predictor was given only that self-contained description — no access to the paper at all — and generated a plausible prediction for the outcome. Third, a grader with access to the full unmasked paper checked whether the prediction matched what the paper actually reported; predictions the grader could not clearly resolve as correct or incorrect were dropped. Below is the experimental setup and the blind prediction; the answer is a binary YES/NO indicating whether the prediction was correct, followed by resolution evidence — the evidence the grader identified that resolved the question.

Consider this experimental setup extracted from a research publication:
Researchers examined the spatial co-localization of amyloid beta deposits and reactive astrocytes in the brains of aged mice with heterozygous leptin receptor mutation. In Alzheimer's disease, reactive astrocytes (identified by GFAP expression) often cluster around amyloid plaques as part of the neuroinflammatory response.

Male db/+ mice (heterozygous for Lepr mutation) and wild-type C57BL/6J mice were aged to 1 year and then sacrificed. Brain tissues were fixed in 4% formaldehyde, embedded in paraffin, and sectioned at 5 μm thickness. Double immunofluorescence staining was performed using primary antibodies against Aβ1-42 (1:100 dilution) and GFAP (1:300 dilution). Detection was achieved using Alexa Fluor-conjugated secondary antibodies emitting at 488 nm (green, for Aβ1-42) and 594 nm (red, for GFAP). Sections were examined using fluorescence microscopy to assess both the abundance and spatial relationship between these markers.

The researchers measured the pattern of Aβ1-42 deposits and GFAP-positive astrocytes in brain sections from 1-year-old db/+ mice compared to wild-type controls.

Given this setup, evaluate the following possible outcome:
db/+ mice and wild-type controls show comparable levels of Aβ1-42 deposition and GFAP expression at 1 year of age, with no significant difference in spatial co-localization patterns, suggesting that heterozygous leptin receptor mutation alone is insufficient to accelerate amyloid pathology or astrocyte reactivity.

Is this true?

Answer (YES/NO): NO